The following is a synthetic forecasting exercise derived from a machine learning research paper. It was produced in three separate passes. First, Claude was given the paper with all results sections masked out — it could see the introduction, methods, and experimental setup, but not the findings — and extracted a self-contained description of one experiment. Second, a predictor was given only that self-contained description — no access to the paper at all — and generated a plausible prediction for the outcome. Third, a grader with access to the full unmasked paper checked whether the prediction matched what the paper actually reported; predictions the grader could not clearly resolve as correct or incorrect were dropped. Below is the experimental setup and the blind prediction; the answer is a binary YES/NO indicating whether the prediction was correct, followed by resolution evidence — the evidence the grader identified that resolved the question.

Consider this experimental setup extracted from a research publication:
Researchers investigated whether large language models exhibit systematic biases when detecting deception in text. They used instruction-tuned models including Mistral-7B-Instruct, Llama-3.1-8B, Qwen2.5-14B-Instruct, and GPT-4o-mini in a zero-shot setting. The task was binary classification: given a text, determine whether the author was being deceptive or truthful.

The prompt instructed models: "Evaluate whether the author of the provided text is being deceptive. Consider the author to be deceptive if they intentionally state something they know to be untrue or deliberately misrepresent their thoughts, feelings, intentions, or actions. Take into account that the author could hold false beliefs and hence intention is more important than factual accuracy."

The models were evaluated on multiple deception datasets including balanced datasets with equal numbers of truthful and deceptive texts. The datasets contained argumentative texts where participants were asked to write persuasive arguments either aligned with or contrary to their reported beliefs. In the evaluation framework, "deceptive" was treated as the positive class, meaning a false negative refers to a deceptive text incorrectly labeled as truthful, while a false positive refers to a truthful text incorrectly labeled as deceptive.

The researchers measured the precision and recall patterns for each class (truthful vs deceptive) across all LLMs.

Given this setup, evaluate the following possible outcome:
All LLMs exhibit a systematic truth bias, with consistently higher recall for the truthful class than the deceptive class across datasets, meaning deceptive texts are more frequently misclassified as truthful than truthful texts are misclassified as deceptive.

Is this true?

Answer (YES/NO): YES